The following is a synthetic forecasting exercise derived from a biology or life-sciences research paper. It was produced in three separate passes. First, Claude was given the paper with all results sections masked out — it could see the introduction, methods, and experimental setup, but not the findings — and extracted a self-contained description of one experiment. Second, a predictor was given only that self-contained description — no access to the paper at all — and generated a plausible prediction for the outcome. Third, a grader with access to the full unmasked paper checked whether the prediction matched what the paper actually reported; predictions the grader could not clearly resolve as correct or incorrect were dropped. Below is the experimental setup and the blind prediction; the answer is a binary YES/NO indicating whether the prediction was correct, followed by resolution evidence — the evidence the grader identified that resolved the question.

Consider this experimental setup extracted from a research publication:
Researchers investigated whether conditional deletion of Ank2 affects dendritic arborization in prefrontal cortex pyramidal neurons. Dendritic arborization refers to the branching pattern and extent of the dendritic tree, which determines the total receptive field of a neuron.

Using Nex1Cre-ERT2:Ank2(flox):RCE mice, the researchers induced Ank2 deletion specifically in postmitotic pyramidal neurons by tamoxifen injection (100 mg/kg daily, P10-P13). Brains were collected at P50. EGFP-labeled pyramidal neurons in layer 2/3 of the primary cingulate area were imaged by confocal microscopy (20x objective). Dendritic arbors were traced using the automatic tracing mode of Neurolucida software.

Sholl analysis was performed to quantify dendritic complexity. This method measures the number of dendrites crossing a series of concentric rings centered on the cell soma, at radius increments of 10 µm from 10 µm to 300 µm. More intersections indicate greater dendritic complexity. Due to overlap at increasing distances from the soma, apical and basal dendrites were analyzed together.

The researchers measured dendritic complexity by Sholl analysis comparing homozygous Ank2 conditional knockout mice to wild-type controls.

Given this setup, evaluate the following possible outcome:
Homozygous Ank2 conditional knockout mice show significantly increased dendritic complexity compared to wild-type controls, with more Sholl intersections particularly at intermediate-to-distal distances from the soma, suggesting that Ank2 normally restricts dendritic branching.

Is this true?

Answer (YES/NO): NO